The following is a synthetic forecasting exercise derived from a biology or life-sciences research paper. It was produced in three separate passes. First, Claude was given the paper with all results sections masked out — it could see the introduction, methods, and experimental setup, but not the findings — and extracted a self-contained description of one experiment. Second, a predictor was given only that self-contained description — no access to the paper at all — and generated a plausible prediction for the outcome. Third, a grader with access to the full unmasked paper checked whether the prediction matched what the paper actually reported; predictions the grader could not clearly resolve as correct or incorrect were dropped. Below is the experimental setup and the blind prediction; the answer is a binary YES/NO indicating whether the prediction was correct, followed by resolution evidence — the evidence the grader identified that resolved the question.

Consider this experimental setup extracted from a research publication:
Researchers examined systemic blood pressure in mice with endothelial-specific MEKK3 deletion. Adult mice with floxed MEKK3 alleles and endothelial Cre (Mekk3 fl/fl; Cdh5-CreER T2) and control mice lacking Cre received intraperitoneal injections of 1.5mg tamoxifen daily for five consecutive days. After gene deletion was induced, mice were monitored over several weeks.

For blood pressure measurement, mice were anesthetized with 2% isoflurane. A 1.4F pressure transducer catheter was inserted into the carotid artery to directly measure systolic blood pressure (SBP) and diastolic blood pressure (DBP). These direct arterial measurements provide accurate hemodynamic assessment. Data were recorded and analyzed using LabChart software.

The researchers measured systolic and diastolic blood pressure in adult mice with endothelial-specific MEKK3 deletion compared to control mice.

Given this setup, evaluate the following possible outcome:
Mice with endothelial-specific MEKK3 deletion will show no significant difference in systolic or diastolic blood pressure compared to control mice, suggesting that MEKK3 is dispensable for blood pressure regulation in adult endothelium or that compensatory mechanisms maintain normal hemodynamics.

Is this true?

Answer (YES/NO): NO